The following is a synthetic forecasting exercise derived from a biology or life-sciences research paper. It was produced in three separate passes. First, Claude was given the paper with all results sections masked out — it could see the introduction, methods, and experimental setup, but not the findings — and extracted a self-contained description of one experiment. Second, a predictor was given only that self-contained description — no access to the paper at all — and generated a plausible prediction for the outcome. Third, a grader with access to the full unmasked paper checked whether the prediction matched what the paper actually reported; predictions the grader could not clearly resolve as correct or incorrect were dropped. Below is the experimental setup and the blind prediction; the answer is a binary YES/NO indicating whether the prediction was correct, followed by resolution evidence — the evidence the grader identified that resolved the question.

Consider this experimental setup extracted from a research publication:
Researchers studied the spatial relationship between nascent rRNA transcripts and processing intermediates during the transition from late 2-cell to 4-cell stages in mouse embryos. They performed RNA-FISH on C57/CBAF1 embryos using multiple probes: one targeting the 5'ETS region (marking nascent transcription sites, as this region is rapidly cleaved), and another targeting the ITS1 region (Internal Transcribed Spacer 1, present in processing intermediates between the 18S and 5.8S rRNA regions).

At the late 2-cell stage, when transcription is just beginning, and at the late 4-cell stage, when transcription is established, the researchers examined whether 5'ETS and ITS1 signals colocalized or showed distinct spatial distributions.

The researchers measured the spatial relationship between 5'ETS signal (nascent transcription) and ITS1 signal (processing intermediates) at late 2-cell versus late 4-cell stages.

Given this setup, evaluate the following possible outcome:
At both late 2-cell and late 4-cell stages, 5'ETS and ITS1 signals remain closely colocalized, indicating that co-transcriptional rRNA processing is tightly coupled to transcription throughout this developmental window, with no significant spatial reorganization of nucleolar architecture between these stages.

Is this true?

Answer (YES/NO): NO